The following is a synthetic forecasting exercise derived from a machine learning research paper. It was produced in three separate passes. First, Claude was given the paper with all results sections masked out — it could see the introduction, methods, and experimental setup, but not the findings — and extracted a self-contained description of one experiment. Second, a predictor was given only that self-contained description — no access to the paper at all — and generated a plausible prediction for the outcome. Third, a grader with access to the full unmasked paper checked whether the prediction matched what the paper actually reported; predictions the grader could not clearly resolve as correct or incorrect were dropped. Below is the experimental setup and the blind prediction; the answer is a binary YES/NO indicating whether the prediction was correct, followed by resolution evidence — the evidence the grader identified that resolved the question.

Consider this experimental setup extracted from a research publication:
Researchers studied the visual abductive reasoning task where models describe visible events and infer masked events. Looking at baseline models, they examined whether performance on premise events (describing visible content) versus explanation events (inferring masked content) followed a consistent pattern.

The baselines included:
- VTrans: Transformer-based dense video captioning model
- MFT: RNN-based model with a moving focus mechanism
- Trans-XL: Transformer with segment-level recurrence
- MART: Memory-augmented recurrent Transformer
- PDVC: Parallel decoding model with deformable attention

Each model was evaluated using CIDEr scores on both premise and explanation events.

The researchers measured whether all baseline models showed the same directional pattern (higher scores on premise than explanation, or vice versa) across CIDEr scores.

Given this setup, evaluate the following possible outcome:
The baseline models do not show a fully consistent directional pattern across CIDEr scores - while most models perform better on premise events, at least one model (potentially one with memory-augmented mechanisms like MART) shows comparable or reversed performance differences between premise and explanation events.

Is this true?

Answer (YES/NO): NO